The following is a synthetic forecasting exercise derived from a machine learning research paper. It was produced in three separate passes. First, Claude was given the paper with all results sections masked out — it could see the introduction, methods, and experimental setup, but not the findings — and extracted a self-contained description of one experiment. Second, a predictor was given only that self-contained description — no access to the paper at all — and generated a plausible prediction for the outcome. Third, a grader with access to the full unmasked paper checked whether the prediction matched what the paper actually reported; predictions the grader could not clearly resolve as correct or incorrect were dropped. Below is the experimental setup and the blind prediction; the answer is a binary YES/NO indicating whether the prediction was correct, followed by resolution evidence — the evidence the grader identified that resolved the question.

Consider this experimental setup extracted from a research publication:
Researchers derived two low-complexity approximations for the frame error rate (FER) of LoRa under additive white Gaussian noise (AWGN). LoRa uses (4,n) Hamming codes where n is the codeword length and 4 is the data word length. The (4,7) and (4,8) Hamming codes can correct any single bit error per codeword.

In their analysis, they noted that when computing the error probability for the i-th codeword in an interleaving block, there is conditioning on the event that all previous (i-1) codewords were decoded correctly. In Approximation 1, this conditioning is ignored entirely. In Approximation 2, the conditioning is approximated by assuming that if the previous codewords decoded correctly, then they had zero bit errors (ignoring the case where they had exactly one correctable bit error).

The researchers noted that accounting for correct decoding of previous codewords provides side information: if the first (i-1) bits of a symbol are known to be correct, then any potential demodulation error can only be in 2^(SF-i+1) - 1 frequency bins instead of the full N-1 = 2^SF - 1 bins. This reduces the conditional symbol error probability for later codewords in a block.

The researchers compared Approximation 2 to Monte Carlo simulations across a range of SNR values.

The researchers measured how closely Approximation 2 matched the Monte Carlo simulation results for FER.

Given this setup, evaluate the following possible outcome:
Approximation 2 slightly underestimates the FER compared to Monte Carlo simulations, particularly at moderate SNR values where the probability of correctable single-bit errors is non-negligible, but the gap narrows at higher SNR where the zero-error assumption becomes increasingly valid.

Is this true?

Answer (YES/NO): YES